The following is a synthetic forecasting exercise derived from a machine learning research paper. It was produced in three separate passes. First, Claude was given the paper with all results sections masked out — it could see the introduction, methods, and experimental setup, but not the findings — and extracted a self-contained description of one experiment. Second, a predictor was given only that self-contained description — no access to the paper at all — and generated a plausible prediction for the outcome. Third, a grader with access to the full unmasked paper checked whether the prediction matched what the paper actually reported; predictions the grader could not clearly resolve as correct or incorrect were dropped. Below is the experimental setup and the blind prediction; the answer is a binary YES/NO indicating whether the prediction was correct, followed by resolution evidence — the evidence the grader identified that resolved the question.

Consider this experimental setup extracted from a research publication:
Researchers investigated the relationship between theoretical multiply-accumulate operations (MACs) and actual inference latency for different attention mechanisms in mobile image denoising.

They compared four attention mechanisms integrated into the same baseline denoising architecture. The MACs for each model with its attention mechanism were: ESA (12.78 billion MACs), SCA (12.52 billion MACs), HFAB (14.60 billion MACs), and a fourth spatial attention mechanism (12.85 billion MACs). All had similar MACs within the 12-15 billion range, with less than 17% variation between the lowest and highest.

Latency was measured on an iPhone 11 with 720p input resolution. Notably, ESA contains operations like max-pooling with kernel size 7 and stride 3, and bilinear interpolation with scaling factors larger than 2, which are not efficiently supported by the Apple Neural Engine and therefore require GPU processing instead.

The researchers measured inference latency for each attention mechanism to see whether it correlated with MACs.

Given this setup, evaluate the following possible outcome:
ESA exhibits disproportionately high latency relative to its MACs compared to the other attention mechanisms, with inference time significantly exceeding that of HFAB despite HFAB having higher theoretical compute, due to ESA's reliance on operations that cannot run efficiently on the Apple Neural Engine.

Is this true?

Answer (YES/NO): YES